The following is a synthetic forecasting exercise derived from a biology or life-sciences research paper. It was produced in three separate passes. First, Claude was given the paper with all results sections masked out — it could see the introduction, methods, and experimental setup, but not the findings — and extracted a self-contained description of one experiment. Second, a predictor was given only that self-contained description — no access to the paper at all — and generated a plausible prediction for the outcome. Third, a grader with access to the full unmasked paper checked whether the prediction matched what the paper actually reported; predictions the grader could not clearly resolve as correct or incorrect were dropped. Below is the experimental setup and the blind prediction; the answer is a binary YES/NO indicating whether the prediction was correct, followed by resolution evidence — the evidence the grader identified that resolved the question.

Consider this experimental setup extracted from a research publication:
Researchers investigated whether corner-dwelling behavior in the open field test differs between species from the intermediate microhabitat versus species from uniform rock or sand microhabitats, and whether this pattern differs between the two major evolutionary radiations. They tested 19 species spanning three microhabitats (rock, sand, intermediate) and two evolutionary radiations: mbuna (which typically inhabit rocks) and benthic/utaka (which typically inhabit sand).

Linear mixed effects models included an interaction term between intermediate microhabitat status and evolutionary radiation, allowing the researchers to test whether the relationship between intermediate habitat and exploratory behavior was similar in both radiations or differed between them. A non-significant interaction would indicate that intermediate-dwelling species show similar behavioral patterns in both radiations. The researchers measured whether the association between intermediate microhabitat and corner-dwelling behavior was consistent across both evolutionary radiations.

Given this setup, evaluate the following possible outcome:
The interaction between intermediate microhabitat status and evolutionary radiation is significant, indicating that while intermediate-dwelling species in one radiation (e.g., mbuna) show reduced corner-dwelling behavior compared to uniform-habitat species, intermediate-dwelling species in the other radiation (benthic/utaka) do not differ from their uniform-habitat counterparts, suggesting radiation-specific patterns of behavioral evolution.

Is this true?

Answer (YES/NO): NO